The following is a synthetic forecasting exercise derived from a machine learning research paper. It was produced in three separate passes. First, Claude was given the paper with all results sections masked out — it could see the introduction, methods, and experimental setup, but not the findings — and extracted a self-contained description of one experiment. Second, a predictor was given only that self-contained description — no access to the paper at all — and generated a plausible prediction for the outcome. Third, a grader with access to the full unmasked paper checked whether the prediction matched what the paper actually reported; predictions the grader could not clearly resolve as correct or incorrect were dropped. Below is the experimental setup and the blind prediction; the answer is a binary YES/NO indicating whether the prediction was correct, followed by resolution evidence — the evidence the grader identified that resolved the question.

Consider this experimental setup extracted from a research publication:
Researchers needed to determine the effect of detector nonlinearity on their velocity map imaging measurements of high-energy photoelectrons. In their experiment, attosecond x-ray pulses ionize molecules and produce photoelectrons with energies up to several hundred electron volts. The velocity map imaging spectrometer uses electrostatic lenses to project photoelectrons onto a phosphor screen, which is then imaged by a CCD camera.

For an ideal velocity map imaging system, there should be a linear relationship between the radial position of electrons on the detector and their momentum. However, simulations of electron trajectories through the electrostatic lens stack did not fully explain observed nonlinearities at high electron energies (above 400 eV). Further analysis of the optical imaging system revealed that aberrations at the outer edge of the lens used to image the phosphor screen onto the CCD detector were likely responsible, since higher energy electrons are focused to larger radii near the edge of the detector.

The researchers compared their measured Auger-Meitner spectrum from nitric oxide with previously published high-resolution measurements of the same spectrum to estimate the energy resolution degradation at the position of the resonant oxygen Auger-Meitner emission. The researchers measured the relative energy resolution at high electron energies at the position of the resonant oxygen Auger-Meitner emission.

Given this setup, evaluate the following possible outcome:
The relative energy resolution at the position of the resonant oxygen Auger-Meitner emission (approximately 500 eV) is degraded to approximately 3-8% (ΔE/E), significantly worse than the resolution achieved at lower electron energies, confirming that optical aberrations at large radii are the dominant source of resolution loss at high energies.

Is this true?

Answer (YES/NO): YES